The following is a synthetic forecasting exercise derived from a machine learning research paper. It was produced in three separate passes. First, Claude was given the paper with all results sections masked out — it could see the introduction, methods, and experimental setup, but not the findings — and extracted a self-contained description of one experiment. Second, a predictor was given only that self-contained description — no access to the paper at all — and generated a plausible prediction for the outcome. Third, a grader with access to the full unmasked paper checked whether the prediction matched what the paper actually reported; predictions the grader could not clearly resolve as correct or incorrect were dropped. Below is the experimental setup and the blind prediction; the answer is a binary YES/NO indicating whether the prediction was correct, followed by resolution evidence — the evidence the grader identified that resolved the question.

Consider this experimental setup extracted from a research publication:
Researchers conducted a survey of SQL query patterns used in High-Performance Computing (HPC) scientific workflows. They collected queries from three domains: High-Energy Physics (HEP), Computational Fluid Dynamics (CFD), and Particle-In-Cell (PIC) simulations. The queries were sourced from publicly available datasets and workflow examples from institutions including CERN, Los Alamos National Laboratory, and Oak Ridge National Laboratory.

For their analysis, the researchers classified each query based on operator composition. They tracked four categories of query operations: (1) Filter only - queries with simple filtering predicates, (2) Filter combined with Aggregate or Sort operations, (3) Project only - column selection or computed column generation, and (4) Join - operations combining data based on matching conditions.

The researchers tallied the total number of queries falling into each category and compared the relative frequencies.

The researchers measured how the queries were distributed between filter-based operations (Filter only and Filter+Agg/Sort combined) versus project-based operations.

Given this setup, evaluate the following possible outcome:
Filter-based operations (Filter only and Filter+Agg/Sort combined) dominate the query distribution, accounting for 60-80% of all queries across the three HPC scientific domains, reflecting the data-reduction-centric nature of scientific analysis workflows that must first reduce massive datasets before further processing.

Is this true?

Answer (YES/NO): NO